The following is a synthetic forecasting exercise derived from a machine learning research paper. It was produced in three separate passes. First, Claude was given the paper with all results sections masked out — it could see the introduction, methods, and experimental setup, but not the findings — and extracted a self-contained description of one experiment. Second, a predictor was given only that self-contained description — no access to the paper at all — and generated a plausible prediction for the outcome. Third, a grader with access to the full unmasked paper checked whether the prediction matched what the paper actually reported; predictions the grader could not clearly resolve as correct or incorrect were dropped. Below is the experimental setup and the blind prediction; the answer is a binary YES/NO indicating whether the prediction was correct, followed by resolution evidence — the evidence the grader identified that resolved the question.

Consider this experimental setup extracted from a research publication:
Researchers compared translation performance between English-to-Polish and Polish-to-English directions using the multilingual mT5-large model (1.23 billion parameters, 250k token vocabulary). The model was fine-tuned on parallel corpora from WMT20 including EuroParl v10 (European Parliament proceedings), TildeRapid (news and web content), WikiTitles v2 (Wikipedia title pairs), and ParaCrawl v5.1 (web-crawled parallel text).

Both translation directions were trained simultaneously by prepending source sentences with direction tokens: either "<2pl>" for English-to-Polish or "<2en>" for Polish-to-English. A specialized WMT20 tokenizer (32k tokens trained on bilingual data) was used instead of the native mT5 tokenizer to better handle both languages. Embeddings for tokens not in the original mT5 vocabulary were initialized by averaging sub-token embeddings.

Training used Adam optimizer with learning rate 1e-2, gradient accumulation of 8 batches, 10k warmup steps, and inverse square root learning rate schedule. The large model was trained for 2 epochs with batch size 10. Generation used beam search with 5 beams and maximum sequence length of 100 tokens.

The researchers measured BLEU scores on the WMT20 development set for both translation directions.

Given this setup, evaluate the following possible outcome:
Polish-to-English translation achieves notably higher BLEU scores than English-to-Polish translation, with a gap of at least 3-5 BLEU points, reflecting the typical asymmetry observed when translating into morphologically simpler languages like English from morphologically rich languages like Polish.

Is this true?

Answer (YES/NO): YES